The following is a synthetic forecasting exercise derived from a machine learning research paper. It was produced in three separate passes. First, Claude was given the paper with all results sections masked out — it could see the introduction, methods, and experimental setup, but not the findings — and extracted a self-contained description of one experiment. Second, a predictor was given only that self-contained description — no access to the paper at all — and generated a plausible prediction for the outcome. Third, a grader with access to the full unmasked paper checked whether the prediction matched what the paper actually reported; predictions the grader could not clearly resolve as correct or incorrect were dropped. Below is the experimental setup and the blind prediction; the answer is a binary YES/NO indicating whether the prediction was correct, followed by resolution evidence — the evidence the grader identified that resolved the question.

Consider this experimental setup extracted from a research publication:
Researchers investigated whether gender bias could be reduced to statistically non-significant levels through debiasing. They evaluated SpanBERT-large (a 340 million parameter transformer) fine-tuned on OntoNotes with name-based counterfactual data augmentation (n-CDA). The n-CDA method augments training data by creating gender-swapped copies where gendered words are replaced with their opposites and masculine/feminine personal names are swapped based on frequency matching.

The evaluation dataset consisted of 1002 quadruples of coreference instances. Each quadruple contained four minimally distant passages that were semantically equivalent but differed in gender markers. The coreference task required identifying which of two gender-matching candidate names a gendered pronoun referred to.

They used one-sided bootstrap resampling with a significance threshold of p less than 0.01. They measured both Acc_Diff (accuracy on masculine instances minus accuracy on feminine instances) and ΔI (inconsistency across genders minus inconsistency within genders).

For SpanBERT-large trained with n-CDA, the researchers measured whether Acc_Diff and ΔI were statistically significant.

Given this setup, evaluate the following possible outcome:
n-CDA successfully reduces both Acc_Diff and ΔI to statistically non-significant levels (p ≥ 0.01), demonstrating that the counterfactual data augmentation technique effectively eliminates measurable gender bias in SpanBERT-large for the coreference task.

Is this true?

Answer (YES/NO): YES